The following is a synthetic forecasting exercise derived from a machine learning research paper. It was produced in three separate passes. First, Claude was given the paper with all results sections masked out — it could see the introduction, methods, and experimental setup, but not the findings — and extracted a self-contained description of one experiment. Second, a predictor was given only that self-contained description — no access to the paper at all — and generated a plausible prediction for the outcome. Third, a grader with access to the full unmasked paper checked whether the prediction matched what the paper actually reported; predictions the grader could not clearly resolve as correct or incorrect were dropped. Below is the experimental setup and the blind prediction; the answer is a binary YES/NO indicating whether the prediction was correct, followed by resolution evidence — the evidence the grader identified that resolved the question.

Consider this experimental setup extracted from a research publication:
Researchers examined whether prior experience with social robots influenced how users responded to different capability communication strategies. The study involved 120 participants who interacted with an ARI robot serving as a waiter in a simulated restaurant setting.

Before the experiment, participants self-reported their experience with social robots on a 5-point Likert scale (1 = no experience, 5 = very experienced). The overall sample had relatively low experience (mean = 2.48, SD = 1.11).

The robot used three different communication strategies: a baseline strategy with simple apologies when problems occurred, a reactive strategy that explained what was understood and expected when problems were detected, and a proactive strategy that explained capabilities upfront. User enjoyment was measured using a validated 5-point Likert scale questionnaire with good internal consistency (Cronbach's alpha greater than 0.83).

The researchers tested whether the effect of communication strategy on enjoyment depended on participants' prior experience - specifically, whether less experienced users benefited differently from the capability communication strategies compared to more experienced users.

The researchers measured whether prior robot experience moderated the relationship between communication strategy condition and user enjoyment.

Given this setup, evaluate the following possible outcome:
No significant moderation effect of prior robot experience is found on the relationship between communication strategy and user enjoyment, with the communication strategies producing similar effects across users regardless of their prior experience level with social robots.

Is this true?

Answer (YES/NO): NO